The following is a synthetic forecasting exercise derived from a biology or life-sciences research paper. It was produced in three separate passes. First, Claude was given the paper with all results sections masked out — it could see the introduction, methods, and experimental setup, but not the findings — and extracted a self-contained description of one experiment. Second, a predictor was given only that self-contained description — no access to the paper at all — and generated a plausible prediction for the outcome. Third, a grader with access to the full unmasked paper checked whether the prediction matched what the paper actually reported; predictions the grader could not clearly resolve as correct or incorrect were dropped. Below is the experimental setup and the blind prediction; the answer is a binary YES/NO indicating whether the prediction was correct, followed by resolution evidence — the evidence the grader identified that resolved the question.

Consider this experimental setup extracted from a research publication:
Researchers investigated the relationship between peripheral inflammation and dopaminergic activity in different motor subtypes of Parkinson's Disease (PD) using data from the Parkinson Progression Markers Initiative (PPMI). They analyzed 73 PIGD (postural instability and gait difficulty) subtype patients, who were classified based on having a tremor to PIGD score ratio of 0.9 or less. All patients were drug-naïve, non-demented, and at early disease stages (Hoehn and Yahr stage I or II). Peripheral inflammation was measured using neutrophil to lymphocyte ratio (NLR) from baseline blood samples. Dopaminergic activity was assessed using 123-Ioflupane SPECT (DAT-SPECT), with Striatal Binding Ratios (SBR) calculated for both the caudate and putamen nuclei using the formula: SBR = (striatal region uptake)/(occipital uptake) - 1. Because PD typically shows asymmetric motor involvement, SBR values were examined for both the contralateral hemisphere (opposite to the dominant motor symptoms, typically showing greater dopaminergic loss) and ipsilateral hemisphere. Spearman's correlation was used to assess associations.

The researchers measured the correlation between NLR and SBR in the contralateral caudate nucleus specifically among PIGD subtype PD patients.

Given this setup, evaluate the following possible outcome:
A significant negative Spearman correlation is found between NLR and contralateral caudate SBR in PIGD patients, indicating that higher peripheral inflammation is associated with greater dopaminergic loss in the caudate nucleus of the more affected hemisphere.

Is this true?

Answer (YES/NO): NO